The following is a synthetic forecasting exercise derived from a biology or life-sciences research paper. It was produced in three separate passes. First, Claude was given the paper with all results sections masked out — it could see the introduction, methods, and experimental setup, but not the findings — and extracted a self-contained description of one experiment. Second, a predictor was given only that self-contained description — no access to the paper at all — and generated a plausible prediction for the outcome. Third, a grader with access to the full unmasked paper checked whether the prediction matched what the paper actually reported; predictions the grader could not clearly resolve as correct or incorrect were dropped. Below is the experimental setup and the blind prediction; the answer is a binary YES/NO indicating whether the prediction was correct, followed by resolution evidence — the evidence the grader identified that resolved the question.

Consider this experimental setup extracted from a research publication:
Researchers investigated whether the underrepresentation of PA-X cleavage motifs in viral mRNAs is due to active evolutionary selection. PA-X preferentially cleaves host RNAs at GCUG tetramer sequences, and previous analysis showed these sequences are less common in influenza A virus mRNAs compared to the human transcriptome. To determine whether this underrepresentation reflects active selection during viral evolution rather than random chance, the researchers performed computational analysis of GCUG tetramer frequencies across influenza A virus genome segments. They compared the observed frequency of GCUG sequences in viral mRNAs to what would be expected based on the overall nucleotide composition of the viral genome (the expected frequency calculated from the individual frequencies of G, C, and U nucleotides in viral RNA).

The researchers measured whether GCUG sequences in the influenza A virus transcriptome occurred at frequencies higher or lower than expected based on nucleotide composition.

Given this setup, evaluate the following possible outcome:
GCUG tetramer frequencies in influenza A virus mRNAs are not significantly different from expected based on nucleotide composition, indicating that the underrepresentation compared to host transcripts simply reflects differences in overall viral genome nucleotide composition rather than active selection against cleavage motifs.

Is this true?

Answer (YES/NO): NO